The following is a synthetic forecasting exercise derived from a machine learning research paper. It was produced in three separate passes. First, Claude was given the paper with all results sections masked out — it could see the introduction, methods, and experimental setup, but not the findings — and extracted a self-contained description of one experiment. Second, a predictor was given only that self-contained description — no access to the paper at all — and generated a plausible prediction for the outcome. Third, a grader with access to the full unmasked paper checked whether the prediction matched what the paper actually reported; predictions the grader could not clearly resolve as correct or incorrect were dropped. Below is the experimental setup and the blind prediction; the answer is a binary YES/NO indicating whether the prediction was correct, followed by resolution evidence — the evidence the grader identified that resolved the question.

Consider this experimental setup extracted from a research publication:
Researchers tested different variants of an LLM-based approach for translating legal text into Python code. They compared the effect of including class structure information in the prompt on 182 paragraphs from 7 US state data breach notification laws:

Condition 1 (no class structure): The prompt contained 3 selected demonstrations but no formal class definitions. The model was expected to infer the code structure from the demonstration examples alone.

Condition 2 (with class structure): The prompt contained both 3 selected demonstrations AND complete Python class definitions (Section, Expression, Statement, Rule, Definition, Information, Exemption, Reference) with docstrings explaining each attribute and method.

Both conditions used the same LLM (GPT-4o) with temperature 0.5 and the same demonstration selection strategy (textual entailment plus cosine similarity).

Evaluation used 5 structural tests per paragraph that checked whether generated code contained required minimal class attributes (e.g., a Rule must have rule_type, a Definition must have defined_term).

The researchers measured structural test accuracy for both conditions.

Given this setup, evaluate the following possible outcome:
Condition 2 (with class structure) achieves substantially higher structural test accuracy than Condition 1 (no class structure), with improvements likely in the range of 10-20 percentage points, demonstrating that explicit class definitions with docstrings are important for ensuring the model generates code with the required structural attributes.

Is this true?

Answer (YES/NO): NO